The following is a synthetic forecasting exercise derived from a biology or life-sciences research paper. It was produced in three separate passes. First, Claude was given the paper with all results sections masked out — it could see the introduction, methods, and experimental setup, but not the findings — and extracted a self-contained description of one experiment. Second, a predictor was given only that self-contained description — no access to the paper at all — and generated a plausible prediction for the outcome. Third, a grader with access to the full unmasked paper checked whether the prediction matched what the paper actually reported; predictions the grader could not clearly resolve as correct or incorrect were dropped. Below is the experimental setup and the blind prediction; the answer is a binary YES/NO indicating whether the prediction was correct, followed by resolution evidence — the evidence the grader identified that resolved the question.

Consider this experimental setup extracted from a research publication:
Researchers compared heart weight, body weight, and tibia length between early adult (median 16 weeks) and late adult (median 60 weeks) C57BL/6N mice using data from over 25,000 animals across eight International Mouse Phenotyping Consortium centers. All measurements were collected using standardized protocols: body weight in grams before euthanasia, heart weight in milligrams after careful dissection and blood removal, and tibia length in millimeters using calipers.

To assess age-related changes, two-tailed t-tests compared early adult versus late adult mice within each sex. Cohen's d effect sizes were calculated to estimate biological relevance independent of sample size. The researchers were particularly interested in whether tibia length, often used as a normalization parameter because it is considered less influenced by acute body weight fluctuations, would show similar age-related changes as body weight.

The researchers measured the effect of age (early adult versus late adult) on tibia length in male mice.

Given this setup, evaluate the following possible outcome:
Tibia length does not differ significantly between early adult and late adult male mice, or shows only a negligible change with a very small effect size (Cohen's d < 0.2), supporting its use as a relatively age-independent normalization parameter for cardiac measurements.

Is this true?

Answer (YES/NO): NO